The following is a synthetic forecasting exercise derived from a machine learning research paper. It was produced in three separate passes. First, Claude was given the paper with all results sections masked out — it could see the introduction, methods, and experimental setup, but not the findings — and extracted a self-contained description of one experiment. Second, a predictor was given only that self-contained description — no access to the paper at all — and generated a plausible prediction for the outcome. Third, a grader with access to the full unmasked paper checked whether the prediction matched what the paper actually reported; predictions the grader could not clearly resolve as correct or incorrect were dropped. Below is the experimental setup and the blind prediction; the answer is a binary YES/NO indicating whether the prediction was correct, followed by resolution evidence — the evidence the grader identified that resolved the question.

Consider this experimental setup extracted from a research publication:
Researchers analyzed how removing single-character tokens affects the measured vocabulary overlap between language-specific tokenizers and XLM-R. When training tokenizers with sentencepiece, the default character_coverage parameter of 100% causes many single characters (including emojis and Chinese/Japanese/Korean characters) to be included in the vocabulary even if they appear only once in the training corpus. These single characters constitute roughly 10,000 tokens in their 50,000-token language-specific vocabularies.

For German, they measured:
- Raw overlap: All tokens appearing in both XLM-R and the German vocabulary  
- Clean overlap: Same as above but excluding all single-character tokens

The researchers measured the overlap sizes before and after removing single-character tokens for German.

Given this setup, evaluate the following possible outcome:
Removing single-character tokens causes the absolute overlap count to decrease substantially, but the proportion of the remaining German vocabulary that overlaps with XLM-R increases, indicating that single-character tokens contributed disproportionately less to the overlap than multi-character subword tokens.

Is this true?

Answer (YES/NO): NO